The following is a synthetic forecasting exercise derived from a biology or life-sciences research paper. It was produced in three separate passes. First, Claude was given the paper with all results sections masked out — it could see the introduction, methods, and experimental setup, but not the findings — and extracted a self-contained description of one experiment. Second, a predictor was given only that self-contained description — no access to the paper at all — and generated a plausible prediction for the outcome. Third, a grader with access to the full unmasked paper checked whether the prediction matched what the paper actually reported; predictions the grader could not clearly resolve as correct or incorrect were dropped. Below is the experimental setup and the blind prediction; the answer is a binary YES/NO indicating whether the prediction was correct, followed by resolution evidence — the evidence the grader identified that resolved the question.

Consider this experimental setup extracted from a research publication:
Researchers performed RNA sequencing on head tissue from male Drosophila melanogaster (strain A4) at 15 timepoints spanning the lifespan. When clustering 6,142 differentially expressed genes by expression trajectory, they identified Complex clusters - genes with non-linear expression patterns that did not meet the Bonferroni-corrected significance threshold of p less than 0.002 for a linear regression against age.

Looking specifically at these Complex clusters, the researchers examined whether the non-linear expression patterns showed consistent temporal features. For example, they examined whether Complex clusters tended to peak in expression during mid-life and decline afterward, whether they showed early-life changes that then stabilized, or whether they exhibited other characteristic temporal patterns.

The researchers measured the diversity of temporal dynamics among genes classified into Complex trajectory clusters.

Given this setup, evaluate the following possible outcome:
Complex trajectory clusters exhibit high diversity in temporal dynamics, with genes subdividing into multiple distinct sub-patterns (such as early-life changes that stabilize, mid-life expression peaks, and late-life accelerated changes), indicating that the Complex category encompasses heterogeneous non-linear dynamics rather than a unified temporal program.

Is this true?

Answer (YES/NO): YES